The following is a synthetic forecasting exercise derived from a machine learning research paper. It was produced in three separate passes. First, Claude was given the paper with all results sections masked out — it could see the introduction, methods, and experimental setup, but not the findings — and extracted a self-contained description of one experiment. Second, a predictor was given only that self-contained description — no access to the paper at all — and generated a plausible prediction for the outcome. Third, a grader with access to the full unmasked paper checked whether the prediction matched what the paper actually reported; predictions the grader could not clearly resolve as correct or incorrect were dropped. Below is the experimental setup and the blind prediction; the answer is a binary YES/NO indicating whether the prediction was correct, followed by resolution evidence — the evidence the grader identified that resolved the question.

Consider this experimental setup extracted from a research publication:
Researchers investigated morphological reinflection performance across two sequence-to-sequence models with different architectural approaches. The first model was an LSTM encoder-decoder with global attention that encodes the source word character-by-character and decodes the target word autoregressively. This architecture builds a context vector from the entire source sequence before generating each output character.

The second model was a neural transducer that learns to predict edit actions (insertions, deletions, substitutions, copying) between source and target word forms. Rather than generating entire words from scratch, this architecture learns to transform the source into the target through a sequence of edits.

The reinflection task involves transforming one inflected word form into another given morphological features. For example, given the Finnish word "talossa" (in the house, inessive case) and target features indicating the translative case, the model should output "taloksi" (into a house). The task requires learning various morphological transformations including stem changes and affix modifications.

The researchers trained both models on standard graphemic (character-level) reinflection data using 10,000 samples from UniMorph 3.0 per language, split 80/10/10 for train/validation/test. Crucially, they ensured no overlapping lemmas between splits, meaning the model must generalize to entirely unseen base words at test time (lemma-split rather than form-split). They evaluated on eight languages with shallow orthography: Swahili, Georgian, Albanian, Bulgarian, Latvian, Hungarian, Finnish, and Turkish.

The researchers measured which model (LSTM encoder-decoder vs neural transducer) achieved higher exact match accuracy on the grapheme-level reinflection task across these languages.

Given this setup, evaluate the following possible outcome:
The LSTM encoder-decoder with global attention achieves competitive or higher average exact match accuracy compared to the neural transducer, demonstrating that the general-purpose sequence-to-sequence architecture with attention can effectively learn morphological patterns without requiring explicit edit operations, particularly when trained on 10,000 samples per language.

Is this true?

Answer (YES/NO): NO